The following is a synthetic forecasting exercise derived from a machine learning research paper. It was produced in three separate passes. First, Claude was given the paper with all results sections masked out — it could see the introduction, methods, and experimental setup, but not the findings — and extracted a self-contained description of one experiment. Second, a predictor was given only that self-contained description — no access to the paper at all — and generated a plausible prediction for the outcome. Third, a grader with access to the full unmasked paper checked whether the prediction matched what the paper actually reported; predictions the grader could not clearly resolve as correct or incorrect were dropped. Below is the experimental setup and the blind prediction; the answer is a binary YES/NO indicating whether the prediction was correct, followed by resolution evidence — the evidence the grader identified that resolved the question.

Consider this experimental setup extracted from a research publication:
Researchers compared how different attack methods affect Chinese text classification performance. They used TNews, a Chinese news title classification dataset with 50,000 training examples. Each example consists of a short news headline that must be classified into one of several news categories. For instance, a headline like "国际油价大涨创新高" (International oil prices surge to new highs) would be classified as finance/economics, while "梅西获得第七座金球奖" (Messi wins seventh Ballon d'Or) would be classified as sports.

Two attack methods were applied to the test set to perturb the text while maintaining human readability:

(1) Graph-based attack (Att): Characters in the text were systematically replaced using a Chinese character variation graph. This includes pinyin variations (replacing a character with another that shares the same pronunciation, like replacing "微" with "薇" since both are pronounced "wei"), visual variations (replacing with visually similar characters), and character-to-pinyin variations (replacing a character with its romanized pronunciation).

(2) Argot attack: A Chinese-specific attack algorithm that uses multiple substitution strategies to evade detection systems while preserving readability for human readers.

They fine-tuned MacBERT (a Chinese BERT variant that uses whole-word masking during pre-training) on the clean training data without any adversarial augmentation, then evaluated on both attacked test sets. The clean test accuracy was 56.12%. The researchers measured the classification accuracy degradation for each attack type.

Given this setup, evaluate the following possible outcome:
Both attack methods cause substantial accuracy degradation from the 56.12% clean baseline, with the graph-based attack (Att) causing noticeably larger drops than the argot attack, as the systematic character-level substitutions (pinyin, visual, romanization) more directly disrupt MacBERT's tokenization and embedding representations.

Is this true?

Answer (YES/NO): NO